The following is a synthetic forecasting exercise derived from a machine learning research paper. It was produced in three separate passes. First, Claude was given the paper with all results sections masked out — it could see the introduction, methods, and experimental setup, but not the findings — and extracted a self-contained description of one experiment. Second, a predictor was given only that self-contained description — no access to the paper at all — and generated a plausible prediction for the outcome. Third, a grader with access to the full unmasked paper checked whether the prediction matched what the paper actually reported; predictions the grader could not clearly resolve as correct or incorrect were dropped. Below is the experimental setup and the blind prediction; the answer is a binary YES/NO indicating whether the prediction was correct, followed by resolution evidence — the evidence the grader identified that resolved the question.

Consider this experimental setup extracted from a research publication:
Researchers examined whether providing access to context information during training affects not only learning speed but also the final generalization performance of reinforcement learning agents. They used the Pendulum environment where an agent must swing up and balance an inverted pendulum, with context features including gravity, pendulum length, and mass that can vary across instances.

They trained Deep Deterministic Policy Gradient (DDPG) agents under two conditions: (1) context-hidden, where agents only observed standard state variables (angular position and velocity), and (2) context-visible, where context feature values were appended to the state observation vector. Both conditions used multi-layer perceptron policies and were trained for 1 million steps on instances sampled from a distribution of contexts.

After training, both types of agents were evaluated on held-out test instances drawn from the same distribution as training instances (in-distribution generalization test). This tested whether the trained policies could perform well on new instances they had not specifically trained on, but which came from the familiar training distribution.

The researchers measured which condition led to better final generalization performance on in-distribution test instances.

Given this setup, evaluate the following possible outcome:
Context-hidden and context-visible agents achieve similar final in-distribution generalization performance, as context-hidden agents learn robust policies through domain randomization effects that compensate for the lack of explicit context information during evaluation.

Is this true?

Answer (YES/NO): NO